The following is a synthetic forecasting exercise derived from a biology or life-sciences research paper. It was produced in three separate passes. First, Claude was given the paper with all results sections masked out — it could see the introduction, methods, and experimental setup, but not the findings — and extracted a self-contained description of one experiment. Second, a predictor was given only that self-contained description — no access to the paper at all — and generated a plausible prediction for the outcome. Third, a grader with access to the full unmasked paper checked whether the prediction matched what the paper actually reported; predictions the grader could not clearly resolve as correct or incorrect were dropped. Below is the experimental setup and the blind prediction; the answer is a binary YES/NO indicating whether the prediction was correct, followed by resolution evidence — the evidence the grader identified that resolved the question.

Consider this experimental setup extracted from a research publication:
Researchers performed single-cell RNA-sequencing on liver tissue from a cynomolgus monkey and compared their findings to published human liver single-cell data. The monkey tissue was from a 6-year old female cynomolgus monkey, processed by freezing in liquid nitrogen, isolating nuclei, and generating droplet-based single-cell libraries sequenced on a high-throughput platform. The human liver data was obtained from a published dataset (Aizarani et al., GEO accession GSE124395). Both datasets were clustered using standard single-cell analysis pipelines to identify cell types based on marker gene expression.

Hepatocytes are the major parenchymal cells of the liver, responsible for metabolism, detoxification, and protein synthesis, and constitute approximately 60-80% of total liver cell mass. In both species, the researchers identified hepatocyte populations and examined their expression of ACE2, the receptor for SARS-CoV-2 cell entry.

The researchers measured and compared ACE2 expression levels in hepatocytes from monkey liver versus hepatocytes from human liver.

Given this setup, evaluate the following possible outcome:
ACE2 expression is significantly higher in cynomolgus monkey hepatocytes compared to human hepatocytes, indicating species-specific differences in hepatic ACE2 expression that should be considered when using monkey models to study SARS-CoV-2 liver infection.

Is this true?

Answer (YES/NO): NO